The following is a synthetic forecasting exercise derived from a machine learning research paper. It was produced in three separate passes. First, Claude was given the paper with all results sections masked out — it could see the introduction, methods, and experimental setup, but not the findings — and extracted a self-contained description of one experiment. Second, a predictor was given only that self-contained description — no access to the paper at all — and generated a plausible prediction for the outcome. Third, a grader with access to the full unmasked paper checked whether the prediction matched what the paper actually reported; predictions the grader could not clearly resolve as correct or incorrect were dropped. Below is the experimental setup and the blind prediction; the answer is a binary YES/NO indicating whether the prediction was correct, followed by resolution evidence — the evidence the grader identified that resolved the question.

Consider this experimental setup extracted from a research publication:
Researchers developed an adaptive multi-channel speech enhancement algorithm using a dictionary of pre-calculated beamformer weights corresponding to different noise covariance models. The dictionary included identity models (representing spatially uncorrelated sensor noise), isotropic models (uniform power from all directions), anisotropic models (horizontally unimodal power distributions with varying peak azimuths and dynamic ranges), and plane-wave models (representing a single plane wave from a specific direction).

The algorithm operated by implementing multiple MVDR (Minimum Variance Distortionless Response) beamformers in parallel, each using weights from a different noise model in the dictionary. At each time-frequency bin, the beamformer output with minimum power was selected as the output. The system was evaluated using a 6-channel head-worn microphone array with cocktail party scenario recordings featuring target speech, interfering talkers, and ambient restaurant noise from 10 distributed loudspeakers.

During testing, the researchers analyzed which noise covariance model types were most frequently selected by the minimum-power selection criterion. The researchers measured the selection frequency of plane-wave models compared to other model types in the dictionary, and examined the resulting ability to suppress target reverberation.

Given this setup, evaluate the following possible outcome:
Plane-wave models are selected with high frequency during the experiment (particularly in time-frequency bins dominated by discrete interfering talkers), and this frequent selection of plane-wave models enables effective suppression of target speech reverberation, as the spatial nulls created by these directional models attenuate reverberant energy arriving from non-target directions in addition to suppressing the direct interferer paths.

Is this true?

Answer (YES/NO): NO